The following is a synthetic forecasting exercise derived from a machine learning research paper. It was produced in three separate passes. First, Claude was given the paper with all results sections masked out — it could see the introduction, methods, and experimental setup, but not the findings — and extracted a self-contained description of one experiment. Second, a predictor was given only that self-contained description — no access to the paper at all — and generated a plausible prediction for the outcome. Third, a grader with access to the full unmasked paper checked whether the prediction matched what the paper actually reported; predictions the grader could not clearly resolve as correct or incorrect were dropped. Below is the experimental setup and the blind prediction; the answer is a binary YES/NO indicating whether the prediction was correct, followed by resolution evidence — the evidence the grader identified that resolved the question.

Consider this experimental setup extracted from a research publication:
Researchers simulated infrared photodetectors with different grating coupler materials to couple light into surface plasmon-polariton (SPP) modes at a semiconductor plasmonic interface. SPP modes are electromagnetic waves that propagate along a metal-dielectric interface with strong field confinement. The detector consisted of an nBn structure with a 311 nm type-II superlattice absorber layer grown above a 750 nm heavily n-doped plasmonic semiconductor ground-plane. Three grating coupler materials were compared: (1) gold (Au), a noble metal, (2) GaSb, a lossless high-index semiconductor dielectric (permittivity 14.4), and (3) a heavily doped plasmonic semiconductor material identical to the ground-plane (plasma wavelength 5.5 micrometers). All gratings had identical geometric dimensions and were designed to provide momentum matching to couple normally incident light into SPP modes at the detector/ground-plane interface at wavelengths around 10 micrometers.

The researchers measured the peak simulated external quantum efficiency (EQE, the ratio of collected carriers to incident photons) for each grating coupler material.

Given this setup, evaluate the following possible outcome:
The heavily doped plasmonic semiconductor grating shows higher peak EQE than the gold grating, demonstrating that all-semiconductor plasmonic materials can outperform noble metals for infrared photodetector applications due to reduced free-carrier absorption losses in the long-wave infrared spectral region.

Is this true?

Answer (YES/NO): NO